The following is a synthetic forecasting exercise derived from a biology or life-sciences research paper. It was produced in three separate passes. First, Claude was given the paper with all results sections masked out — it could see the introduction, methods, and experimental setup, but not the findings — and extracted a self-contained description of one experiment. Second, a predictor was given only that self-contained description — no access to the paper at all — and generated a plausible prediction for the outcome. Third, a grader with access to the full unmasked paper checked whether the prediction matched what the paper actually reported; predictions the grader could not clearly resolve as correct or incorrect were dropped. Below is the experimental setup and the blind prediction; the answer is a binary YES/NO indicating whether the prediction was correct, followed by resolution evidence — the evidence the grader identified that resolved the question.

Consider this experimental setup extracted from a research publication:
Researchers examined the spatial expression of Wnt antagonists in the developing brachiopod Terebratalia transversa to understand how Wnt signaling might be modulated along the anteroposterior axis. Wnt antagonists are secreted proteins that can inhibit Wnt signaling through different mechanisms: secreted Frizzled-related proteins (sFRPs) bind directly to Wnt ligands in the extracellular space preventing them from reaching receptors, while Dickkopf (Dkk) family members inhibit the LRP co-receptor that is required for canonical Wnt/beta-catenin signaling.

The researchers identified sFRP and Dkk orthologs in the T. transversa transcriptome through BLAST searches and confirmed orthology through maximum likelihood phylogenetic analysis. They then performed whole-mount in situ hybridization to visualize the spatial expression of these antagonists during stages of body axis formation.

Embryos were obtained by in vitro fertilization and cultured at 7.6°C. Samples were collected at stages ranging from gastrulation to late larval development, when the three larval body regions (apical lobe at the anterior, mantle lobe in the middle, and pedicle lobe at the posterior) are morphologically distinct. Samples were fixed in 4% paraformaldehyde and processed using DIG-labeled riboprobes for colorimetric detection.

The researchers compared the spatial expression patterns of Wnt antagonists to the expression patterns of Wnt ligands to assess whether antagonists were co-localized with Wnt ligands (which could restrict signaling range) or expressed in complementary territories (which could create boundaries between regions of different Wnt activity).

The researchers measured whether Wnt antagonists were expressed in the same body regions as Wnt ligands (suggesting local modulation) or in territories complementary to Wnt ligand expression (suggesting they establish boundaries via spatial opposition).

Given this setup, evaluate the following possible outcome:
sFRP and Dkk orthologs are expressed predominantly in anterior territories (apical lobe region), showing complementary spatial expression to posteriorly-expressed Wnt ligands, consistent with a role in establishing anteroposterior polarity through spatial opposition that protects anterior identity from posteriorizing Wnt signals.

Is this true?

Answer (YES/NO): YES